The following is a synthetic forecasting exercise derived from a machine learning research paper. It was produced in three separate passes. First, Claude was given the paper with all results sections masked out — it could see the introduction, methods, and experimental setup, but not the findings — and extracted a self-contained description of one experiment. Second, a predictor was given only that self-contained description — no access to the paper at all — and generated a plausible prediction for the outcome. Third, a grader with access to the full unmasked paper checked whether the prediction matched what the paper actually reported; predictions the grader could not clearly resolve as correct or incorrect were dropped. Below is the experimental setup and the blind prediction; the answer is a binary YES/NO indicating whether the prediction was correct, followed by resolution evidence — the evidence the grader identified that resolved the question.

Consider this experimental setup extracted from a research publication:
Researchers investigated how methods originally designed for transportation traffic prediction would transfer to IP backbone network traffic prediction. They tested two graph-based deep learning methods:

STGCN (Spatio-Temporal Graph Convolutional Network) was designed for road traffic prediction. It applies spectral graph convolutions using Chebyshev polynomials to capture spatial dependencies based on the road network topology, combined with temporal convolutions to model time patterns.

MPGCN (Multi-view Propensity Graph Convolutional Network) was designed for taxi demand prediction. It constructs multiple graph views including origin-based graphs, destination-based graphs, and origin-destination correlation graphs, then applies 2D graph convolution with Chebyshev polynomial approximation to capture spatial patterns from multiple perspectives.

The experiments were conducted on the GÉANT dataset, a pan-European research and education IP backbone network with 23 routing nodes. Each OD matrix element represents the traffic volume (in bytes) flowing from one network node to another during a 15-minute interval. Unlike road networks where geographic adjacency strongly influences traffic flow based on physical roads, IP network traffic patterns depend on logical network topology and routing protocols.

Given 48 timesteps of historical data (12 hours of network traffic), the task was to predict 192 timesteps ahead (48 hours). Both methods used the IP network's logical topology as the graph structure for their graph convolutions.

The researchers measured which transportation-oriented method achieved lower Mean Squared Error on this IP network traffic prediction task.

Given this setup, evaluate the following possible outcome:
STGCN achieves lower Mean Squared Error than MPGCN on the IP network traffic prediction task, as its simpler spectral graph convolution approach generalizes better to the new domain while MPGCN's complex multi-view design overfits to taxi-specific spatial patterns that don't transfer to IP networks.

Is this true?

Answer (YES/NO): NO